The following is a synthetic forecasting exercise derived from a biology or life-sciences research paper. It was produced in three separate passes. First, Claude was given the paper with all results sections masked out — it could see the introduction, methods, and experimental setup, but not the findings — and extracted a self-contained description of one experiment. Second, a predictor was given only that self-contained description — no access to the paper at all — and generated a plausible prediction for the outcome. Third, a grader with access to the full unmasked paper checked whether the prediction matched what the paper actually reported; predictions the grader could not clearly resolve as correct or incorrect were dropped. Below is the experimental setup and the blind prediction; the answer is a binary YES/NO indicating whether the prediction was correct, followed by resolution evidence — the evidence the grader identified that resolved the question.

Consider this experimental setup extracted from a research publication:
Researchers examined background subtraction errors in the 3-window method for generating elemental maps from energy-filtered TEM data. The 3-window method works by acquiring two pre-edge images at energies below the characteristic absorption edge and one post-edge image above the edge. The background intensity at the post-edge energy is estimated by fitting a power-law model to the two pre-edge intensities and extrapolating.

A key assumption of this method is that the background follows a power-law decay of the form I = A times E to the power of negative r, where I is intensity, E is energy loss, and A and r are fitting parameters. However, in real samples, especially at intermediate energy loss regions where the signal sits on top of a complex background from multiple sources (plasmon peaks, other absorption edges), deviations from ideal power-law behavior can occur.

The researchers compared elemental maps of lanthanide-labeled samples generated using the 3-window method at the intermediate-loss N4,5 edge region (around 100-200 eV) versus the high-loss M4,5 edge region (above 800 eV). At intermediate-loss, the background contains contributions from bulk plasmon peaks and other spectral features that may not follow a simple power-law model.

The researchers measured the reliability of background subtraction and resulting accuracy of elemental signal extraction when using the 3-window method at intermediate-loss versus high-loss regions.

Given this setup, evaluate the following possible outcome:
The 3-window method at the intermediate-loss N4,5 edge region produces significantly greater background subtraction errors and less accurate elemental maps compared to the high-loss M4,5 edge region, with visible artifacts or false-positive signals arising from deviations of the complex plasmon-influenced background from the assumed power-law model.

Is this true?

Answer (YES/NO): YES